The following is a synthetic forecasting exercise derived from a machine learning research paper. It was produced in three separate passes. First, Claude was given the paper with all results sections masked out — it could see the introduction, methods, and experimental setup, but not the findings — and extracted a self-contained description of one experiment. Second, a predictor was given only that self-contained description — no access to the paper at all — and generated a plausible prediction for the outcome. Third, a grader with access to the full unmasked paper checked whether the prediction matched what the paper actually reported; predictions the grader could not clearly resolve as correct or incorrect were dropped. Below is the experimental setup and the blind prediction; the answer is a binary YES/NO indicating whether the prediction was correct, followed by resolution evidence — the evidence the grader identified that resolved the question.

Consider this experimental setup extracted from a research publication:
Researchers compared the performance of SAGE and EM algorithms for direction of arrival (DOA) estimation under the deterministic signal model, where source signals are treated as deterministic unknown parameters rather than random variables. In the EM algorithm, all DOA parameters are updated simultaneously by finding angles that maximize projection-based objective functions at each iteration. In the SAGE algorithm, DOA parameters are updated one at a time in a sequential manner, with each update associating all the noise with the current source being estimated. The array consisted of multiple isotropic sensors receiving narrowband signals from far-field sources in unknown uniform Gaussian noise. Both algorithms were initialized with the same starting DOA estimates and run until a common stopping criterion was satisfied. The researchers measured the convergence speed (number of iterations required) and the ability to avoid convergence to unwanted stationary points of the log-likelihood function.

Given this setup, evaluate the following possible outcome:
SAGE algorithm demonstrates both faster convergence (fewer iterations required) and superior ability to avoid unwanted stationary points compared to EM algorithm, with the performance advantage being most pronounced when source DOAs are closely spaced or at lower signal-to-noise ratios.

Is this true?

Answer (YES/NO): NO